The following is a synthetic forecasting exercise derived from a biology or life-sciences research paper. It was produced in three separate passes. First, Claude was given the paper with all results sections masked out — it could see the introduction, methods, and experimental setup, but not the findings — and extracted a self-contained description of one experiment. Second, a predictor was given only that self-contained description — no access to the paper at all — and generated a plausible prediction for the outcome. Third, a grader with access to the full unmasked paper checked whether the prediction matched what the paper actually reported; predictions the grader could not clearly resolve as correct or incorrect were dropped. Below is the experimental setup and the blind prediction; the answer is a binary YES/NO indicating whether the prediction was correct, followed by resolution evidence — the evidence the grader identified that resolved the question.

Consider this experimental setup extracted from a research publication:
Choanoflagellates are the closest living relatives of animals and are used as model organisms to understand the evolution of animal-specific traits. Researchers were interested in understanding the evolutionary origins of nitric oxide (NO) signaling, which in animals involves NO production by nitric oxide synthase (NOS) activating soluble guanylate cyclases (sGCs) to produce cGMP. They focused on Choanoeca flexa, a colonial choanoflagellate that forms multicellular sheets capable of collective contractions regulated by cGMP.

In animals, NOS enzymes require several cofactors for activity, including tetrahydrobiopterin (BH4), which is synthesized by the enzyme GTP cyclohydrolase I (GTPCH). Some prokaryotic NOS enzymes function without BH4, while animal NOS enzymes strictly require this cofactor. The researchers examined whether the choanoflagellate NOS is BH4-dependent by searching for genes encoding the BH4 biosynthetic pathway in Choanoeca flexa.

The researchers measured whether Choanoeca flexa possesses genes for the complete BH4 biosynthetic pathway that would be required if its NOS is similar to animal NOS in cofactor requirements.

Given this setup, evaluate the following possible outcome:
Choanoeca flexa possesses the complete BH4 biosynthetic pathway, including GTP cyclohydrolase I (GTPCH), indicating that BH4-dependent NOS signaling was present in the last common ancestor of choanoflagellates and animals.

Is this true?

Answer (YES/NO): NO